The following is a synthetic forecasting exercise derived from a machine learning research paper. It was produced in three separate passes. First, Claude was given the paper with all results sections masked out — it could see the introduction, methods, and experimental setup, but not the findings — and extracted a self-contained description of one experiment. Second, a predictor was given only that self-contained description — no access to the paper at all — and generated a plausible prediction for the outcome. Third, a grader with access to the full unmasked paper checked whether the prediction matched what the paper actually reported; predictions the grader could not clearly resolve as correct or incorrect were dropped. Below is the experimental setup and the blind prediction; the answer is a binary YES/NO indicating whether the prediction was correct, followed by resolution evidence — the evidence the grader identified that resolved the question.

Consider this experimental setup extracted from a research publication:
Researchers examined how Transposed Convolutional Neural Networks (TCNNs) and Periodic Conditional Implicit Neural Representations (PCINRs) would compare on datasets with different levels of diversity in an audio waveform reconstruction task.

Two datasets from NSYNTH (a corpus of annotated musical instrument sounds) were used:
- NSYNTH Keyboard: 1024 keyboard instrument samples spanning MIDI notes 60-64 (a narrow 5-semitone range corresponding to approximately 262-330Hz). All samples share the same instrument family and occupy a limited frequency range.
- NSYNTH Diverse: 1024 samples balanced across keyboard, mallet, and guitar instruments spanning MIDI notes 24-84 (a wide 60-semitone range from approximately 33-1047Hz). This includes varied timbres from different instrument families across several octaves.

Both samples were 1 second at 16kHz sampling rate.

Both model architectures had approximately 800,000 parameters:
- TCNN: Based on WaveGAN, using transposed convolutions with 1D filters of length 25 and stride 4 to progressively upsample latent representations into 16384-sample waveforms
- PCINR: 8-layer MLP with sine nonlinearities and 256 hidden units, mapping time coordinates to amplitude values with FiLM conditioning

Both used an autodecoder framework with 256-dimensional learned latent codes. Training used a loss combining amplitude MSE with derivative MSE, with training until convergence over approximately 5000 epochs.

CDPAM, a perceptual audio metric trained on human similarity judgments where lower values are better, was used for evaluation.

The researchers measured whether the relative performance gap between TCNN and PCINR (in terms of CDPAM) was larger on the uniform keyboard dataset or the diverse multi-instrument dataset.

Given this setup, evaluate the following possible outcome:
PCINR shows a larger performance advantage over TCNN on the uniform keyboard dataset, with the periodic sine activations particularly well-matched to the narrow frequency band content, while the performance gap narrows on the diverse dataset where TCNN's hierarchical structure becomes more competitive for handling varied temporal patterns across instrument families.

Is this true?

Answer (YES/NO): NO